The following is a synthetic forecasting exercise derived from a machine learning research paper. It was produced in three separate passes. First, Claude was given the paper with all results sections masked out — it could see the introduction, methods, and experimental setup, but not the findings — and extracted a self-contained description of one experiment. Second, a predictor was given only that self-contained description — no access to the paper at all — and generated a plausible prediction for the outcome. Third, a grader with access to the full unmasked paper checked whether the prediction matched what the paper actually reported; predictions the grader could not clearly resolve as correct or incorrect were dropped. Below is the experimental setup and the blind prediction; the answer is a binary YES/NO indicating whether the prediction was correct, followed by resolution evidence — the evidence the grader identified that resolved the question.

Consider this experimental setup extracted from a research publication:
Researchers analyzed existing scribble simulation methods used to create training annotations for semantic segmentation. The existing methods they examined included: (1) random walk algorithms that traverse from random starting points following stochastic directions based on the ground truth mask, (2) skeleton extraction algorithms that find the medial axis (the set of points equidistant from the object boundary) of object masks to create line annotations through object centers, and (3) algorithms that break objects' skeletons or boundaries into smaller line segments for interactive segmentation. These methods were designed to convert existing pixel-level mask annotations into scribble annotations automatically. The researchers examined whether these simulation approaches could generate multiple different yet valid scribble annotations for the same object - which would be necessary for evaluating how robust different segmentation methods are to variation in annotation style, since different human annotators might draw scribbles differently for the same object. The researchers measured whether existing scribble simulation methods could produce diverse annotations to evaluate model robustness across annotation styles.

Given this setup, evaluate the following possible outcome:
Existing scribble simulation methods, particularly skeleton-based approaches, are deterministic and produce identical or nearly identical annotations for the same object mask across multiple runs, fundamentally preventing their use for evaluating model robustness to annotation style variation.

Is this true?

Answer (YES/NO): YES